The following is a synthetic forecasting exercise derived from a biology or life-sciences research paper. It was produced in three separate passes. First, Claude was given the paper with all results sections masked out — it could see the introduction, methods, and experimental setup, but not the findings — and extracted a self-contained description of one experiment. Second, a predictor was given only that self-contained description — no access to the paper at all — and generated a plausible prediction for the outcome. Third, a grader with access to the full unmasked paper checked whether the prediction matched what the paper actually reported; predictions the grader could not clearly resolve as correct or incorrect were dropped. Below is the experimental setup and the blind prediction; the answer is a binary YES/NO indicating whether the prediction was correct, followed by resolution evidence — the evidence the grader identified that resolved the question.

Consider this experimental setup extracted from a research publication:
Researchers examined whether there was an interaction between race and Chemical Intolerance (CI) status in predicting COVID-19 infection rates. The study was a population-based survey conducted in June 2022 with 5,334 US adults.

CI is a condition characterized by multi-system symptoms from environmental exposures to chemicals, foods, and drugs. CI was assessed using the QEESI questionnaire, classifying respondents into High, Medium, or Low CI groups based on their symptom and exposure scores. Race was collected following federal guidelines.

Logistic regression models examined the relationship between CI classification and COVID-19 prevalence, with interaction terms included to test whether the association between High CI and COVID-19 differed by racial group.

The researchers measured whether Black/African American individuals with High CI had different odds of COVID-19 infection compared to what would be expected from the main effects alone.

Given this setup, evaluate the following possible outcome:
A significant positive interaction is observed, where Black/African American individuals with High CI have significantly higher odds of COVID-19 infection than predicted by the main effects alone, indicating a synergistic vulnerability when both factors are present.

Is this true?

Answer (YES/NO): YES